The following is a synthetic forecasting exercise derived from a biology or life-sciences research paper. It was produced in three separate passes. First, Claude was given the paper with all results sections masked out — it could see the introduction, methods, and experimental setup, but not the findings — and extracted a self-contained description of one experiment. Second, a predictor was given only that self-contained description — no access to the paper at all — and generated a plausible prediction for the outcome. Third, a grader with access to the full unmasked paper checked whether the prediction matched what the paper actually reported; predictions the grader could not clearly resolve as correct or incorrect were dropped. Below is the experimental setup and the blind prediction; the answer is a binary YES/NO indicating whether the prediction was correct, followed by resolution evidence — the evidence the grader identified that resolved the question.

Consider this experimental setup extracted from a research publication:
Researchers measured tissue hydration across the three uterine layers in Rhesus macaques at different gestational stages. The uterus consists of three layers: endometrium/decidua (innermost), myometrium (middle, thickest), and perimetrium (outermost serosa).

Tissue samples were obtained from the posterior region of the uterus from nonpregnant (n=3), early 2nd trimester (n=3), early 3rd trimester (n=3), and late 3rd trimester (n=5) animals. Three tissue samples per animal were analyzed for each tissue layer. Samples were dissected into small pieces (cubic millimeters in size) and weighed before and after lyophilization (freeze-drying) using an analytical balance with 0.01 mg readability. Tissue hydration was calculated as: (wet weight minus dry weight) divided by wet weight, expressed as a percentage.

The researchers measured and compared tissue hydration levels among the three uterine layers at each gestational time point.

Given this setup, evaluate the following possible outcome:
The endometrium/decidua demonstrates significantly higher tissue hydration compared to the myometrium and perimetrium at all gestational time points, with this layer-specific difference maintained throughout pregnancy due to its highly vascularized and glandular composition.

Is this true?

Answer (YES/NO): YES